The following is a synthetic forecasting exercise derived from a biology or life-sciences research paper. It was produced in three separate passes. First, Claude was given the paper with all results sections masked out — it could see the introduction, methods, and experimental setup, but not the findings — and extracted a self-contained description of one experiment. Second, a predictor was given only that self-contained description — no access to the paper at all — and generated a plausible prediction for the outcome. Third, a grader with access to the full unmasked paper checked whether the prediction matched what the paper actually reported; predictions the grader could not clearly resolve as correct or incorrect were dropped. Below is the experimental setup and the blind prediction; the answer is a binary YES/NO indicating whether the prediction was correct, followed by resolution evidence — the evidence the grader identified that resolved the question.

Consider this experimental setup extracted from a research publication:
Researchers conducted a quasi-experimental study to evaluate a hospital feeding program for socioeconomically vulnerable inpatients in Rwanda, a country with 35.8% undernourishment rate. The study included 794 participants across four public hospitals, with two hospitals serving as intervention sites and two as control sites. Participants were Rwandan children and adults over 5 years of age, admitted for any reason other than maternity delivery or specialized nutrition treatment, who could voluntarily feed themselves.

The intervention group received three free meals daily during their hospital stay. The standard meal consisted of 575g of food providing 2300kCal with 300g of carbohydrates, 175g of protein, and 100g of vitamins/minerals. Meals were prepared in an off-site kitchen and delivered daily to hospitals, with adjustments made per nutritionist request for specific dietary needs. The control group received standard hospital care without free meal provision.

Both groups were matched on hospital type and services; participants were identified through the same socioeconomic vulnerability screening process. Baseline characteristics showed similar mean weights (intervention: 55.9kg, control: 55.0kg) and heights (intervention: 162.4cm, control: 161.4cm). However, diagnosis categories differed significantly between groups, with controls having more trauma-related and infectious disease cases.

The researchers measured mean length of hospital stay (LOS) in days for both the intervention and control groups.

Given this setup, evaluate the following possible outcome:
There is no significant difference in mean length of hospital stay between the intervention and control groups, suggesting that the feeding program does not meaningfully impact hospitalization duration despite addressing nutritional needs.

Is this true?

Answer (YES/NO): NO